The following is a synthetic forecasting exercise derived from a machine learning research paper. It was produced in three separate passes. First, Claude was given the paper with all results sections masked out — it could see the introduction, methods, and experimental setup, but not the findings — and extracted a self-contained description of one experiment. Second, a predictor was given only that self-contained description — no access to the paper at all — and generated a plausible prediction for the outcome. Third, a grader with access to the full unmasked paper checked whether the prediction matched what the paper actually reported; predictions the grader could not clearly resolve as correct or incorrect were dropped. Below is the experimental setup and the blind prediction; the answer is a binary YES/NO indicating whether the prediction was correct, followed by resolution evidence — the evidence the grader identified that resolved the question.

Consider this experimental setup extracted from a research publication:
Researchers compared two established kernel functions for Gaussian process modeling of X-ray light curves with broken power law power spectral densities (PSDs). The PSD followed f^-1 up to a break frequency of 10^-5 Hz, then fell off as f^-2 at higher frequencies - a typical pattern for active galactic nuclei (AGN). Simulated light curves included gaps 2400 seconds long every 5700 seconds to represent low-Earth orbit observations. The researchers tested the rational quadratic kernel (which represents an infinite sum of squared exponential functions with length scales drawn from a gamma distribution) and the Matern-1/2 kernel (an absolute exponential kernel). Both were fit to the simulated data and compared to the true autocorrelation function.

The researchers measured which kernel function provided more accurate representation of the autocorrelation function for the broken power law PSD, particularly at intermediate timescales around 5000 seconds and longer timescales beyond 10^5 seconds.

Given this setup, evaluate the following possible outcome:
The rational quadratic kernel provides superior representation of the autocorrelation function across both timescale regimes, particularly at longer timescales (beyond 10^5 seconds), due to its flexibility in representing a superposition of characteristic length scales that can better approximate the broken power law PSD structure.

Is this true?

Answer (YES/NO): NO